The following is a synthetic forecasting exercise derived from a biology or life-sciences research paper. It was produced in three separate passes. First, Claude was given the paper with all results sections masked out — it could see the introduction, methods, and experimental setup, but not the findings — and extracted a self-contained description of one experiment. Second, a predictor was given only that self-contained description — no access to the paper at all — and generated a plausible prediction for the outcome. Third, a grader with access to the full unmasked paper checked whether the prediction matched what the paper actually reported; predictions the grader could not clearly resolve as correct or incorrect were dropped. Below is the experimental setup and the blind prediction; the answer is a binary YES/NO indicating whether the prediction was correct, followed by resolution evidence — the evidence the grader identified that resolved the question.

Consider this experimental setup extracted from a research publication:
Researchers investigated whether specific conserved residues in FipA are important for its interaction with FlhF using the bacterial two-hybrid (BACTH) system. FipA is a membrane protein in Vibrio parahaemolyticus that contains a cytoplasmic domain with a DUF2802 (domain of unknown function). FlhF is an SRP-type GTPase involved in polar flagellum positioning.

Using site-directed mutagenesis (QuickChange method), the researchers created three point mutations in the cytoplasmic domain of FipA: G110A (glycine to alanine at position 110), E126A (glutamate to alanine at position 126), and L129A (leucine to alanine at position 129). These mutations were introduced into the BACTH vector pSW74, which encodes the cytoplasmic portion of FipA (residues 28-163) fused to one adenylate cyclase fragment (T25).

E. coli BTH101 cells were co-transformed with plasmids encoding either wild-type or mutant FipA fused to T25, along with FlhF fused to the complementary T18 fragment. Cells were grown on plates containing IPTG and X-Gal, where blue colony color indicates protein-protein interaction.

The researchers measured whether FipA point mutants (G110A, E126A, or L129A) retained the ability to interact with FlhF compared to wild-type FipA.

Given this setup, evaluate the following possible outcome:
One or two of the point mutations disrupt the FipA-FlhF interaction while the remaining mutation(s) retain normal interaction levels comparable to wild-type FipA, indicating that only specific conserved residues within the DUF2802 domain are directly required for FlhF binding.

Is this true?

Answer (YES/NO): YES